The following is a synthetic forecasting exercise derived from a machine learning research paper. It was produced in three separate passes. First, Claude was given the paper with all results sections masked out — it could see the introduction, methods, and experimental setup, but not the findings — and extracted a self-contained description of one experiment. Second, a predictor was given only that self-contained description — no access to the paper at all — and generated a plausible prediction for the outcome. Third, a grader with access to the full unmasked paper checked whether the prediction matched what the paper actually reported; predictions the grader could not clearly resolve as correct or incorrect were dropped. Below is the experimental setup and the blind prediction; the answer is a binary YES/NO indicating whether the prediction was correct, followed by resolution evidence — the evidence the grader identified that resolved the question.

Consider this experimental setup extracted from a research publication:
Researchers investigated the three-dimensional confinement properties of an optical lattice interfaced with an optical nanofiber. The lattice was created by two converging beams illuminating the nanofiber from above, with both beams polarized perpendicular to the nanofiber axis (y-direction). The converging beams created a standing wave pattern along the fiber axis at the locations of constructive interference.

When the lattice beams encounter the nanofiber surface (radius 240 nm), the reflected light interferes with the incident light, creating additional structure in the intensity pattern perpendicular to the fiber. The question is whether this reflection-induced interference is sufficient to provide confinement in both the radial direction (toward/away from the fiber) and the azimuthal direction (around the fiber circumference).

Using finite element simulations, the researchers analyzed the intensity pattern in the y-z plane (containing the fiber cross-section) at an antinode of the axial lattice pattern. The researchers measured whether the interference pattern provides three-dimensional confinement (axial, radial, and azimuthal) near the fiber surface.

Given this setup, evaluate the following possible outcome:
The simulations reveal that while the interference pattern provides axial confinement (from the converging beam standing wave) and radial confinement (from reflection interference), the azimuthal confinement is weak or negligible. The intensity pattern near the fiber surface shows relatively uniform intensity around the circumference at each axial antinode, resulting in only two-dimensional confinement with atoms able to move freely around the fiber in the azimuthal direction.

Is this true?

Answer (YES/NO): NO